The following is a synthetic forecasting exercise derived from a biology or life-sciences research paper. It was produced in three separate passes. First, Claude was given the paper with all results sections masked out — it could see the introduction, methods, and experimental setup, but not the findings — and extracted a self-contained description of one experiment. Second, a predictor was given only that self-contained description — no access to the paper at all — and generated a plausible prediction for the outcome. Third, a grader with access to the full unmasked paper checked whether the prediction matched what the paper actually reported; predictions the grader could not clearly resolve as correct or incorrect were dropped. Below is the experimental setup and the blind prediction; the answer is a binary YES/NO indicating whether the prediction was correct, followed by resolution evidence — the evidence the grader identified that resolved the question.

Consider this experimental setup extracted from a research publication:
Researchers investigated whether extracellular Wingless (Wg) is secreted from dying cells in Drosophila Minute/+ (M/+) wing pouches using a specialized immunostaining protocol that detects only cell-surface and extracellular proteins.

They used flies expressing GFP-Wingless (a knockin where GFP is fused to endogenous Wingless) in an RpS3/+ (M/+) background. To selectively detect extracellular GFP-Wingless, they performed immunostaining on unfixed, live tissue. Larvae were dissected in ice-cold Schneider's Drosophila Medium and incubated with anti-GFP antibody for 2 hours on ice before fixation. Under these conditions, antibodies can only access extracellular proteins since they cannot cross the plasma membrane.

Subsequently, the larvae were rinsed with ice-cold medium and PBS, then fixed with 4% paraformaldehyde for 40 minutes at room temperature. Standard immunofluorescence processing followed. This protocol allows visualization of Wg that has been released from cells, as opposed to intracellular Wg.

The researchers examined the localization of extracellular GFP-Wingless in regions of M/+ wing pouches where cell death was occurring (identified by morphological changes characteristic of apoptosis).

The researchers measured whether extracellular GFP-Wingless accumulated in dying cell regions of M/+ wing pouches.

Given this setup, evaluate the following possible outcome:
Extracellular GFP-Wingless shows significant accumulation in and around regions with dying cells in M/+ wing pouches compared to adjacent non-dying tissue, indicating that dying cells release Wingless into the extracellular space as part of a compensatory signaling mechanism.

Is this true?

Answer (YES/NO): YES